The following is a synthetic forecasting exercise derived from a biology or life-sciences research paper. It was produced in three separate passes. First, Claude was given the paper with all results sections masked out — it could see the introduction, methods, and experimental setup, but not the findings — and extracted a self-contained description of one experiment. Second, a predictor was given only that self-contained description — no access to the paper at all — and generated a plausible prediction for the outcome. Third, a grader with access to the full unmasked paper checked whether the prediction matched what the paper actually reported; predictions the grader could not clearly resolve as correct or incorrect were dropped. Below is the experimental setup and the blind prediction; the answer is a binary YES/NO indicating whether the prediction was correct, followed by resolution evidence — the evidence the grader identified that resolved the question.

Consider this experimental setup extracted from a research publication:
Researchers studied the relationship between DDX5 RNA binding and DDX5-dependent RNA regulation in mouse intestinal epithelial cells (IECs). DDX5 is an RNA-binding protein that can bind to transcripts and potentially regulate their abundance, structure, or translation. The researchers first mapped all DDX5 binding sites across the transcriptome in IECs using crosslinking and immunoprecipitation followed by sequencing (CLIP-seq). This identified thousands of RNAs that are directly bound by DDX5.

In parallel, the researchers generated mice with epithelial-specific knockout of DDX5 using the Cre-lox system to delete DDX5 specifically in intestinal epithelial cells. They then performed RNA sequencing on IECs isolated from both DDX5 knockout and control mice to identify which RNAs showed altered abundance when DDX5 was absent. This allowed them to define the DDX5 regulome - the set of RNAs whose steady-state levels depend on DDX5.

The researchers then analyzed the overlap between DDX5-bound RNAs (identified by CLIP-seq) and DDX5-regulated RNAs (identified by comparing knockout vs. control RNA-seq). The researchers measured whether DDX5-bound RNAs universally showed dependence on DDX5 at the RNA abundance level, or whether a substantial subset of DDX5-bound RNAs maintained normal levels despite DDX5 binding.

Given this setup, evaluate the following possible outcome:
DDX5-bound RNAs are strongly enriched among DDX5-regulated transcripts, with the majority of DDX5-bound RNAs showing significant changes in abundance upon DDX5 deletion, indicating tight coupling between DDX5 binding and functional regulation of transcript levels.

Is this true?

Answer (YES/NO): NO